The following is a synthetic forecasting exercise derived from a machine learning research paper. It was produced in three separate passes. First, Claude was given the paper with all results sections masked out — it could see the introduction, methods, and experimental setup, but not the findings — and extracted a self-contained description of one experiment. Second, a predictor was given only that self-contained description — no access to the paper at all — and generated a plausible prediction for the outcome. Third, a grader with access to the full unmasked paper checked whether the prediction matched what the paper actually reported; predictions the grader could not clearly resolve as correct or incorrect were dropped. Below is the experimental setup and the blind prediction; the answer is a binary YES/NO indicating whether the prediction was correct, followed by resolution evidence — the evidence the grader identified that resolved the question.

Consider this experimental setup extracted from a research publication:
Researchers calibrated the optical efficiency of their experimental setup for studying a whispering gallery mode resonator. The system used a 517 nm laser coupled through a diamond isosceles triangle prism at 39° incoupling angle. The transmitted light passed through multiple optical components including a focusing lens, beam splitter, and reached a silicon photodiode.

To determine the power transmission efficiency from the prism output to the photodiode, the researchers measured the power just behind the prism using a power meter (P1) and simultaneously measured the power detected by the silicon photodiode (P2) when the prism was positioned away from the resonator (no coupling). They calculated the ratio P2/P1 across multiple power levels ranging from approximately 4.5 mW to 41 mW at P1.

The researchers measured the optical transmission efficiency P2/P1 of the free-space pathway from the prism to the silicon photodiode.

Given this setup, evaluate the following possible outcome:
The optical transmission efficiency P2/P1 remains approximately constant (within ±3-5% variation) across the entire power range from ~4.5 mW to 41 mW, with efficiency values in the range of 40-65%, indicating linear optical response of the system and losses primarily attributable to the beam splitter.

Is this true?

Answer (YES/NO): YES